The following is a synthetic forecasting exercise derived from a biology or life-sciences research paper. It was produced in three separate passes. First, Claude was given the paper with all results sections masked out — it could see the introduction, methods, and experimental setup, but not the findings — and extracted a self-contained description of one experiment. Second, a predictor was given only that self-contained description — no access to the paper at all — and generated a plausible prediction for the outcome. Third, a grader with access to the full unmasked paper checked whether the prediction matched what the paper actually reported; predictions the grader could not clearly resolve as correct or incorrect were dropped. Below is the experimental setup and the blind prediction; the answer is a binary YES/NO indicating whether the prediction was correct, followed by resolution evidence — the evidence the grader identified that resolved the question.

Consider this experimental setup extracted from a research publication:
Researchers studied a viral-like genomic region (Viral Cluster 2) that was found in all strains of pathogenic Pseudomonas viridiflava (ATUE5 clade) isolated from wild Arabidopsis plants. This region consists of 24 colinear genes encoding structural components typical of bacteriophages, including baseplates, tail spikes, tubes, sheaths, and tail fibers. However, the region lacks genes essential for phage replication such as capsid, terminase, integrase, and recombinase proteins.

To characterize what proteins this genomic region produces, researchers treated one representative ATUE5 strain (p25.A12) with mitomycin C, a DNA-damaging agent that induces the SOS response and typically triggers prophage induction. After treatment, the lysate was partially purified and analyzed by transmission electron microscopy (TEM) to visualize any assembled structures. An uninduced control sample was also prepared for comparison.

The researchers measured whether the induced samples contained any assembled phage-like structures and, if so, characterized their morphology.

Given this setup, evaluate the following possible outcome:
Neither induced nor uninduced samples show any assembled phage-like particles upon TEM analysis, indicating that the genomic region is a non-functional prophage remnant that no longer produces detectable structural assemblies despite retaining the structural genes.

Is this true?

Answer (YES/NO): NO